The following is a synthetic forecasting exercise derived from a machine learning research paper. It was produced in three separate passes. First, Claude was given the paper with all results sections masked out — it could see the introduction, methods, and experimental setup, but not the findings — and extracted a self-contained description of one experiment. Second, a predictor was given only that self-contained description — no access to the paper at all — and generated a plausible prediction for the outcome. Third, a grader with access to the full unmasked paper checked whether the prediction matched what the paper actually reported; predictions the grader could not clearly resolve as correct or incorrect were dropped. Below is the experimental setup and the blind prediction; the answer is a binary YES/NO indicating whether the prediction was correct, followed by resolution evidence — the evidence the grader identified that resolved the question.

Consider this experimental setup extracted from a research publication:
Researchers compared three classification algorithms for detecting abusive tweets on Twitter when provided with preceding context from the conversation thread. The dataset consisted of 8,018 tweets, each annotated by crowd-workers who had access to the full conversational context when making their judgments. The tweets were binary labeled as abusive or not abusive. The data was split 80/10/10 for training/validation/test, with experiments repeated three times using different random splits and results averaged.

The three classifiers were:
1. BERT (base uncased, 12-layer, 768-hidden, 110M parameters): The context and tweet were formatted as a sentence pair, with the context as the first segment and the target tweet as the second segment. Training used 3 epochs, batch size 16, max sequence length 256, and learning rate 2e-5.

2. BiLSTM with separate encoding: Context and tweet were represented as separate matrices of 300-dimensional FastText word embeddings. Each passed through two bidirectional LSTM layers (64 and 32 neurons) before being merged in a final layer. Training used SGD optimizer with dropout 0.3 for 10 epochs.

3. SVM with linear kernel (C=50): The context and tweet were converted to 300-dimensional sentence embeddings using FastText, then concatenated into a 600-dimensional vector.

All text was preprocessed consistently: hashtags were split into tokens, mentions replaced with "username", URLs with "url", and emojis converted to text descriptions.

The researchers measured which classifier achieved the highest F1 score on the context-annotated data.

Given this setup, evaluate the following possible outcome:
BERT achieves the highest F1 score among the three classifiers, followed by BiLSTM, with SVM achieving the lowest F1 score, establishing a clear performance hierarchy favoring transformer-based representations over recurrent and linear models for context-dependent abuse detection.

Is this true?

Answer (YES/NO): YES